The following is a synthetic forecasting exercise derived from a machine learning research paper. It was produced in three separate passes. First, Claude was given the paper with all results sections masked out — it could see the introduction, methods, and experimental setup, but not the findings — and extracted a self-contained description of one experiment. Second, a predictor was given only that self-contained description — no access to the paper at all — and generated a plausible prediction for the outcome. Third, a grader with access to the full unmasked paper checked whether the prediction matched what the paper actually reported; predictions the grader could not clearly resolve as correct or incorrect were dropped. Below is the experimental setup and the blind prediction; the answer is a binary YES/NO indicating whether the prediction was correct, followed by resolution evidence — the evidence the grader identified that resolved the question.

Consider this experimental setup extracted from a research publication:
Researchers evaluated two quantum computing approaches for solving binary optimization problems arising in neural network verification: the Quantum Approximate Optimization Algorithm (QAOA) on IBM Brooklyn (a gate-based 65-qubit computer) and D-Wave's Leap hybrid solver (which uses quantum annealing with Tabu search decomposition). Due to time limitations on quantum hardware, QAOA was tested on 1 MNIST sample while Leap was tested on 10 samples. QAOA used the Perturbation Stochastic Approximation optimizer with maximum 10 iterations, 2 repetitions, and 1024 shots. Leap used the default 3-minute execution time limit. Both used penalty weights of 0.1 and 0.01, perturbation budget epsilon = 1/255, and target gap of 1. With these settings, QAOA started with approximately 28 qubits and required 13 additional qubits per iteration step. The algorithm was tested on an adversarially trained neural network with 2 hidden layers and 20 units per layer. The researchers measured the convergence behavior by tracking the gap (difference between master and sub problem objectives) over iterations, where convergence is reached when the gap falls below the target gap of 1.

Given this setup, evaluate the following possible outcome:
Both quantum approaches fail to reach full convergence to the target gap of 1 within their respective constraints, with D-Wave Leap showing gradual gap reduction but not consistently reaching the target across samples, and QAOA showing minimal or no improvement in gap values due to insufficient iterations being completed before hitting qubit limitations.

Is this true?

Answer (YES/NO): NO